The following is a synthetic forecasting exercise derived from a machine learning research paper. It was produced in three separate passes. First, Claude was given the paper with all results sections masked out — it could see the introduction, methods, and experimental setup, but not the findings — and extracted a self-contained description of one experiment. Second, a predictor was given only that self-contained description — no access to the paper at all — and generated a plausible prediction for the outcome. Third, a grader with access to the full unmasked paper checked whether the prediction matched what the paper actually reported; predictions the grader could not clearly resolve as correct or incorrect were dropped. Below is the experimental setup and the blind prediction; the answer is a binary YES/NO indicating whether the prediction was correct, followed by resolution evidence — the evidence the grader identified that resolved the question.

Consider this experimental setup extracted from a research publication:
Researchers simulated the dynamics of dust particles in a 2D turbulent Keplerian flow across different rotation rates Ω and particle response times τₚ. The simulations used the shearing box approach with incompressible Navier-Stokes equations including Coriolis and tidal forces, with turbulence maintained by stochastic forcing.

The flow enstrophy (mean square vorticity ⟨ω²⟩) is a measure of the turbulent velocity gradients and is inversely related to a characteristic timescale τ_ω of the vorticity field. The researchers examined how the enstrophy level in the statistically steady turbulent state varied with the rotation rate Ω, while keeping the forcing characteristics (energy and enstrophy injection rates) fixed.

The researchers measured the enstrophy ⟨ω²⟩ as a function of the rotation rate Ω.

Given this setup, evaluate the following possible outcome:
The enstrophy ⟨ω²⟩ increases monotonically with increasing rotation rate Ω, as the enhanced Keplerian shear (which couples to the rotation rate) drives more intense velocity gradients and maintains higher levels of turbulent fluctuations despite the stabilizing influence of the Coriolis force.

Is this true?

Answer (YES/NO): NO